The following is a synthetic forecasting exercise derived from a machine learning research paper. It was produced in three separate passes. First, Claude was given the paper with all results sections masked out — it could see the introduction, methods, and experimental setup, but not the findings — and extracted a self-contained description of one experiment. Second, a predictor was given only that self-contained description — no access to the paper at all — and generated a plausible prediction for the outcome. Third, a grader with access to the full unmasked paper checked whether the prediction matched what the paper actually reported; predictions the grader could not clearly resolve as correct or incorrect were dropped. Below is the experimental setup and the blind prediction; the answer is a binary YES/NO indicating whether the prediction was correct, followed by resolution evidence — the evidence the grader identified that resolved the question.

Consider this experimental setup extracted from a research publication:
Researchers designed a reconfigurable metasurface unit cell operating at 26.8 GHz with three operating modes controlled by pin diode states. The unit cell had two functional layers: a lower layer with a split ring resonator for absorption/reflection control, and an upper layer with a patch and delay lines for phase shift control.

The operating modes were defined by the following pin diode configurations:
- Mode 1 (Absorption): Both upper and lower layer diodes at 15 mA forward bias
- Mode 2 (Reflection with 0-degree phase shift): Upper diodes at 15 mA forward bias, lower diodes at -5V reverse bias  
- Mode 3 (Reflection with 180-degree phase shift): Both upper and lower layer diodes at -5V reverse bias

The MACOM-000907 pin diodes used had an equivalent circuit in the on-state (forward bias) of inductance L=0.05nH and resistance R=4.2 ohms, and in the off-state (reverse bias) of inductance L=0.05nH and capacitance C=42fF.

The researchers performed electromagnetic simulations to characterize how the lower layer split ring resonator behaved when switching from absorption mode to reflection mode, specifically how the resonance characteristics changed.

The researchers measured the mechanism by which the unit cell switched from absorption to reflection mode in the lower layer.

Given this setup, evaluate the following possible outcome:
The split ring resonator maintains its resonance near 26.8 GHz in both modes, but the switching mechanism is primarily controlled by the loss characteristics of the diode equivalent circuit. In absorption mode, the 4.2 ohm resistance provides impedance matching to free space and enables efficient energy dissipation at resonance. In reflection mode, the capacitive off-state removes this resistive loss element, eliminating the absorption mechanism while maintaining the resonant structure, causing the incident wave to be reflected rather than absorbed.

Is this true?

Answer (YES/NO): NO